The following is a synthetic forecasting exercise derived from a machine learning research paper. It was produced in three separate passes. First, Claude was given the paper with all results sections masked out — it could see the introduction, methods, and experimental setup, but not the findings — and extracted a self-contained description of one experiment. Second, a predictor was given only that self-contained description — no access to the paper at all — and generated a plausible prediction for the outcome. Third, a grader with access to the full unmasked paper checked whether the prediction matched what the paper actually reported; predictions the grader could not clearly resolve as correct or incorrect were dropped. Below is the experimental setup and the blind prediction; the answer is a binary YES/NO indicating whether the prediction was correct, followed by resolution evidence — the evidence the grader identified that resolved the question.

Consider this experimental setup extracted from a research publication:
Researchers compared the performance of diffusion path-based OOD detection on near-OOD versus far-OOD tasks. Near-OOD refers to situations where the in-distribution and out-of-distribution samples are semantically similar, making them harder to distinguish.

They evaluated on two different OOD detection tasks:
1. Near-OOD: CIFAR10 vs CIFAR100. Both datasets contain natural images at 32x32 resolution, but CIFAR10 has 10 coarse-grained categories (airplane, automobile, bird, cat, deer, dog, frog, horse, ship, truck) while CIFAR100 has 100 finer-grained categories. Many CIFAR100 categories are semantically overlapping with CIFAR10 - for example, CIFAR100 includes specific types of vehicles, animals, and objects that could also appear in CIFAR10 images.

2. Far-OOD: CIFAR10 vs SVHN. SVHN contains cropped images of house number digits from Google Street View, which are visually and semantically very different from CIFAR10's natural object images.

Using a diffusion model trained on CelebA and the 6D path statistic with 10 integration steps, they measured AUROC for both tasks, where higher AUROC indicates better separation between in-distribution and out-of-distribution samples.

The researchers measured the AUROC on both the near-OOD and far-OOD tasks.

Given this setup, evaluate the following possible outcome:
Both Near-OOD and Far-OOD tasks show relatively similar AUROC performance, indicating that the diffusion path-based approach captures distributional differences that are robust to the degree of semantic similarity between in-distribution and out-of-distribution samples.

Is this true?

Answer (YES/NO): NO